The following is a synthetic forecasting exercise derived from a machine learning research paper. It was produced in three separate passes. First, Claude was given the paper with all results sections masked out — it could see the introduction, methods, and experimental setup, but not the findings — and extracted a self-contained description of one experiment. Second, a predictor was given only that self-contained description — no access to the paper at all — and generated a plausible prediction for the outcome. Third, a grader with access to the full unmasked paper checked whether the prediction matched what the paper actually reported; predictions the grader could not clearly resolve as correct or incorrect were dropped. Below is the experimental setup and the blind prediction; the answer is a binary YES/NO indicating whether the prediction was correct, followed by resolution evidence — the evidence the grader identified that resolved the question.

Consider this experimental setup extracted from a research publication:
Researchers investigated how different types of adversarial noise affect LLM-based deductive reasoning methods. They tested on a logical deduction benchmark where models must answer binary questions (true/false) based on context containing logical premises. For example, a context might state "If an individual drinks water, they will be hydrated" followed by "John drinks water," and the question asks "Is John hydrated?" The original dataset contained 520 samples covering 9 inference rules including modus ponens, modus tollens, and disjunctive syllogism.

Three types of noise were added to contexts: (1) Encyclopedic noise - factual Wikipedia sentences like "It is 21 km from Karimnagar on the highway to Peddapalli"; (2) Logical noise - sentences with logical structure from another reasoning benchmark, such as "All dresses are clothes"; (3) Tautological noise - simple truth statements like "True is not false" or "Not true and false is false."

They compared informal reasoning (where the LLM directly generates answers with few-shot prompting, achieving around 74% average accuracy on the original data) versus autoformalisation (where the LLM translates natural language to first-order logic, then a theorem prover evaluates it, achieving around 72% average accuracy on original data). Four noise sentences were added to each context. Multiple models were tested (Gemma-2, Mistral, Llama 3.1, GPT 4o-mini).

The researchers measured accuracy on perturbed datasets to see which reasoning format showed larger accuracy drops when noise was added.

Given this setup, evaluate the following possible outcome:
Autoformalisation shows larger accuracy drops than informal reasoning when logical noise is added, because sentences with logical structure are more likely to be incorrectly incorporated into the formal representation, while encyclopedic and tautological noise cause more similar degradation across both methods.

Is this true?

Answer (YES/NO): NO